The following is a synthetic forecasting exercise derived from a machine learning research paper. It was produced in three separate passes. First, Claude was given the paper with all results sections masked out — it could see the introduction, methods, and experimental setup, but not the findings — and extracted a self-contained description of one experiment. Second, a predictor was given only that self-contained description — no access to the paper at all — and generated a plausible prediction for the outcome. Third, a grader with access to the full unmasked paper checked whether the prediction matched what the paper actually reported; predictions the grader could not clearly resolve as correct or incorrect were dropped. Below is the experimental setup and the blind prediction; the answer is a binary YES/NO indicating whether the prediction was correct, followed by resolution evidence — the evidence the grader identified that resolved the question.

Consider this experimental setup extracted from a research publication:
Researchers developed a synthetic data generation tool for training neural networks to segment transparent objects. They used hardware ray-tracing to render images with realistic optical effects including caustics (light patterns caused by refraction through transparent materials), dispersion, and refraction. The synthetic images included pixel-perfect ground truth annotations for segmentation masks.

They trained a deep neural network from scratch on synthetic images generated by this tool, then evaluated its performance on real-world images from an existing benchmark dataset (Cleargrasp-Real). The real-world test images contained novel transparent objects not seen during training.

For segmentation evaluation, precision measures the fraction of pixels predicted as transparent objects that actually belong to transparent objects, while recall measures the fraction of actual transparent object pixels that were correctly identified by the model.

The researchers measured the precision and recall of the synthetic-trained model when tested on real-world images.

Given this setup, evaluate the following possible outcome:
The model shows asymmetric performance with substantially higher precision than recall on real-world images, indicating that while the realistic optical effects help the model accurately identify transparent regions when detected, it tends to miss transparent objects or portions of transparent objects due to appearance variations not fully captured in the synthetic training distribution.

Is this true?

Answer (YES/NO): NO